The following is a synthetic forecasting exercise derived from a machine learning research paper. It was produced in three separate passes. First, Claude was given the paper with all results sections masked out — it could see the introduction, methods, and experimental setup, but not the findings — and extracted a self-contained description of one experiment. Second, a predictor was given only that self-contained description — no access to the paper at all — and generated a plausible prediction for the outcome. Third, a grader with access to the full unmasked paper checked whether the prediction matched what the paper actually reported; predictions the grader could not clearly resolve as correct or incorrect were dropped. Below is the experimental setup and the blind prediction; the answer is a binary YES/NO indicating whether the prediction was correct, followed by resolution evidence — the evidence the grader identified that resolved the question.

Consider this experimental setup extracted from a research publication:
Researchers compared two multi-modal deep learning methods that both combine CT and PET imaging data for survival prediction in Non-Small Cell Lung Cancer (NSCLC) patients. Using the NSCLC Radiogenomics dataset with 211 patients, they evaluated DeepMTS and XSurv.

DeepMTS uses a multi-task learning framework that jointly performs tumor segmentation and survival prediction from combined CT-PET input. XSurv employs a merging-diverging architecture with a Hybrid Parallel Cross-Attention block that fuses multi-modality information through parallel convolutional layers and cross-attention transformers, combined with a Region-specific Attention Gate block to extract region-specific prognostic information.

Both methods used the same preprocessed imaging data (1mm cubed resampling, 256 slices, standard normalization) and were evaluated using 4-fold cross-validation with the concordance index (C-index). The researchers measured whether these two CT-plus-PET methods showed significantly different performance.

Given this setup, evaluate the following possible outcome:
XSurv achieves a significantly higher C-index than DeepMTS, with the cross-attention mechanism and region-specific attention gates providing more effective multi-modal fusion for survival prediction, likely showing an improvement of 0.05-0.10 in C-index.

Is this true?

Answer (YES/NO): NO